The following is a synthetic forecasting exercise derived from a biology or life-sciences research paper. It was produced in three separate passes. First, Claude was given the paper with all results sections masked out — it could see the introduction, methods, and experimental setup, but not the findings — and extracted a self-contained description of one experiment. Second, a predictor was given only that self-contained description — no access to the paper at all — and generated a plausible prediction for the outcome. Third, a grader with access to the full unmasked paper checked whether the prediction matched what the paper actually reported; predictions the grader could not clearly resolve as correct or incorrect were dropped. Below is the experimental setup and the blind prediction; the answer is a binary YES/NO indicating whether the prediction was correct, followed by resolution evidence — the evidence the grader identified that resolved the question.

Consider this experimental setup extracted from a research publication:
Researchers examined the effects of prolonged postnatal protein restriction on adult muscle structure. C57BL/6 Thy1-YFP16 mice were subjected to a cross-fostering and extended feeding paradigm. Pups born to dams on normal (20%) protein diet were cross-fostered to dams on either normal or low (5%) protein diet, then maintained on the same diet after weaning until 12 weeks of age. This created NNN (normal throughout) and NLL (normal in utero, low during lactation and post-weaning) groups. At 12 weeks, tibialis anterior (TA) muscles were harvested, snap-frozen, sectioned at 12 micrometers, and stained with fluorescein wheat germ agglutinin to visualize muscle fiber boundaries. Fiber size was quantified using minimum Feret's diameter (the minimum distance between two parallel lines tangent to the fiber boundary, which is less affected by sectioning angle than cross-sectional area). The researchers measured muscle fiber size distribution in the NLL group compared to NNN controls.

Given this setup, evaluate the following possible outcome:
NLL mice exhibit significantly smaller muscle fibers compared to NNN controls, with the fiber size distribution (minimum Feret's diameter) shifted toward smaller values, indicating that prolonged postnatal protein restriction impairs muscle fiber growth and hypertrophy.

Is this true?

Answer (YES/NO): NO